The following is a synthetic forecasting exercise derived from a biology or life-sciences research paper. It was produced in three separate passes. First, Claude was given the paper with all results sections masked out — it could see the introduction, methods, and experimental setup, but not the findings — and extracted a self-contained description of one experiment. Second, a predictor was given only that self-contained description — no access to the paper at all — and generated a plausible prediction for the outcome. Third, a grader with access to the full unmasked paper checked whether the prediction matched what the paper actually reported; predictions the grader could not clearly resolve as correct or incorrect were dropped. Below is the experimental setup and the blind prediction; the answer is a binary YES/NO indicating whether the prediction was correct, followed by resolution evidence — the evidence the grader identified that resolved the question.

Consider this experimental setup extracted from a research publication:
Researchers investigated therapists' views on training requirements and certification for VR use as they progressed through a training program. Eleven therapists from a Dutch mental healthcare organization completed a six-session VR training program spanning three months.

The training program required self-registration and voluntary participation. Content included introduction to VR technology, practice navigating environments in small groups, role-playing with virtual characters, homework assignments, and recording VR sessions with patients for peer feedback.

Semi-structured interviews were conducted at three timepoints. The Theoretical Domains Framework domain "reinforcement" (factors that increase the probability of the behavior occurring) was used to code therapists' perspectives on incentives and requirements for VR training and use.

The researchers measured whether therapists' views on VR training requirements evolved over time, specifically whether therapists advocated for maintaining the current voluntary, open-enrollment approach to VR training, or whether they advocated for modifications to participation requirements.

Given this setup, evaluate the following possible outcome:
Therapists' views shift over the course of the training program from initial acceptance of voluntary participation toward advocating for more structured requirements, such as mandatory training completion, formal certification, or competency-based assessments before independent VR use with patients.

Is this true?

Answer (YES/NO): YES